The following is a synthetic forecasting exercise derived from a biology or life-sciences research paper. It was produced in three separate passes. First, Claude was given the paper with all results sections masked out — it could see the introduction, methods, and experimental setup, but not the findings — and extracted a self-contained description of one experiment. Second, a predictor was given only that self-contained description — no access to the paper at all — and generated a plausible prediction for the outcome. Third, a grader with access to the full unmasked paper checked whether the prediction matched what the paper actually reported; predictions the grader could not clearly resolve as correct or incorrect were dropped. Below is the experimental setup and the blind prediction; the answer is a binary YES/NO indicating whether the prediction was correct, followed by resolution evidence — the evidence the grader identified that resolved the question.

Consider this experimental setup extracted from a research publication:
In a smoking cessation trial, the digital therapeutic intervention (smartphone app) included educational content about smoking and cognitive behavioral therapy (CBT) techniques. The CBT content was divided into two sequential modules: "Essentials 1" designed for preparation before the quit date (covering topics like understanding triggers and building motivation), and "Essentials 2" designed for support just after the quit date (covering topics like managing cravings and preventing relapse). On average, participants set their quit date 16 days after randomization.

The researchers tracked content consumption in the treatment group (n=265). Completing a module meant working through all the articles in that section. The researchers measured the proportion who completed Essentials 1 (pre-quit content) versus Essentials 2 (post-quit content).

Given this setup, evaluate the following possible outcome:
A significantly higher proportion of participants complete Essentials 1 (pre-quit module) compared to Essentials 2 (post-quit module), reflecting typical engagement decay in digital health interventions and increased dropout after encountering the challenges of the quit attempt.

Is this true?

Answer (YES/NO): YES